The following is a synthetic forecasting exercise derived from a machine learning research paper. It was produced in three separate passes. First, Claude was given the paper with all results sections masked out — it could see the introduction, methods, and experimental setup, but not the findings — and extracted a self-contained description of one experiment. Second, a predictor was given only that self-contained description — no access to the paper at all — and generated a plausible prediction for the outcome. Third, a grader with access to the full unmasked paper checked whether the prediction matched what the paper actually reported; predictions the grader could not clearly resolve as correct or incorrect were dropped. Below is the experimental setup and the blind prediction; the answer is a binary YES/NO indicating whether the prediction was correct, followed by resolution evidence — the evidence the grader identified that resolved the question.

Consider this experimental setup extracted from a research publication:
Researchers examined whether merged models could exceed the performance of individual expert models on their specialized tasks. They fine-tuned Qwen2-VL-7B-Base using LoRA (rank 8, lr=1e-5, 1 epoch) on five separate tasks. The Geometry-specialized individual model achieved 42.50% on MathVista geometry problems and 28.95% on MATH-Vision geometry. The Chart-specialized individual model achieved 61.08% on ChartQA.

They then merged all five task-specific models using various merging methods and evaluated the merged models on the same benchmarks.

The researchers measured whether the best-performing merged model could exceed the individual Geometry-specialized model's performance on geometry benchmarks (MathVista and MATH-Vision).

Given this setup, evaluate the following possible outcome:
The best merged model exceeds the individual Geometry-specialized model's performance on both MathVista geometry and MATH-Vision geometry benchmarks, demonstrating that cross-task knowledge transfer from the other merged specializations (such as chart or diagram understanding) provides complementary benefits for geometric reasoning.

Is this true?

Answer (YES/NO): YES